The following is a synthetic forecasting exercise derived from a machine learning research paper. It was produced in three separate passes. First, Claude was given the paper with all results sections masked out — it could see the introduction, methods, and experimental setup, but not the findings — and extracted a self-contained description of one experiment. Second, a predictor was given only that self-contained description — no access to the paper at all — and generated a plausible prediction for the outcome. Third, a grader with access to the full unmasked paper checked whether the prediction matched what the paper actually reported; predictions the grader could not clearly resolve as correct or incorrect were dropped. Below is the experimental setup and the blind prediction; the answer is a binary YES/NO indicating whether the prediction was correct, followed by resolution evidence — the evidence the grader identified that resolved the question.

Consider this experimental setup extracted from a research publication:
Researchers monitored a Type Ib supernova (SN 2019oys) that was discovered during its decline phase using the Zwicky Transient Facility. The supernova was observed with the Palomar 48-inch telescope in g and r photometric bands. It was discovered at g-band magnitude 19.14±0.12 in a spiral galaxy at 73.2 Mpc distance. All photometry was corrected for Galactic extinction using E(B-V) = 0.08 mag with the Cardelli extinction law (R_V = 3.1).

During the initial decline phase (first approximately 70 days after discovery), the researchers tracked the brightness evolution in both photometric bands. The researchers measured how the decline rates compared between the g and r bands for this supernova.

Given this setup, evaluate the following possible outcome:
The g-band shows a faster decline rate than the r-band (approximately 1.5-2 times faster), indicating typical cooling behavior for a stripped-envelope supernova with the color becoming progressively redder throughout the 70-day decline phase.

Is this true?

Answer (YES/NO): NO